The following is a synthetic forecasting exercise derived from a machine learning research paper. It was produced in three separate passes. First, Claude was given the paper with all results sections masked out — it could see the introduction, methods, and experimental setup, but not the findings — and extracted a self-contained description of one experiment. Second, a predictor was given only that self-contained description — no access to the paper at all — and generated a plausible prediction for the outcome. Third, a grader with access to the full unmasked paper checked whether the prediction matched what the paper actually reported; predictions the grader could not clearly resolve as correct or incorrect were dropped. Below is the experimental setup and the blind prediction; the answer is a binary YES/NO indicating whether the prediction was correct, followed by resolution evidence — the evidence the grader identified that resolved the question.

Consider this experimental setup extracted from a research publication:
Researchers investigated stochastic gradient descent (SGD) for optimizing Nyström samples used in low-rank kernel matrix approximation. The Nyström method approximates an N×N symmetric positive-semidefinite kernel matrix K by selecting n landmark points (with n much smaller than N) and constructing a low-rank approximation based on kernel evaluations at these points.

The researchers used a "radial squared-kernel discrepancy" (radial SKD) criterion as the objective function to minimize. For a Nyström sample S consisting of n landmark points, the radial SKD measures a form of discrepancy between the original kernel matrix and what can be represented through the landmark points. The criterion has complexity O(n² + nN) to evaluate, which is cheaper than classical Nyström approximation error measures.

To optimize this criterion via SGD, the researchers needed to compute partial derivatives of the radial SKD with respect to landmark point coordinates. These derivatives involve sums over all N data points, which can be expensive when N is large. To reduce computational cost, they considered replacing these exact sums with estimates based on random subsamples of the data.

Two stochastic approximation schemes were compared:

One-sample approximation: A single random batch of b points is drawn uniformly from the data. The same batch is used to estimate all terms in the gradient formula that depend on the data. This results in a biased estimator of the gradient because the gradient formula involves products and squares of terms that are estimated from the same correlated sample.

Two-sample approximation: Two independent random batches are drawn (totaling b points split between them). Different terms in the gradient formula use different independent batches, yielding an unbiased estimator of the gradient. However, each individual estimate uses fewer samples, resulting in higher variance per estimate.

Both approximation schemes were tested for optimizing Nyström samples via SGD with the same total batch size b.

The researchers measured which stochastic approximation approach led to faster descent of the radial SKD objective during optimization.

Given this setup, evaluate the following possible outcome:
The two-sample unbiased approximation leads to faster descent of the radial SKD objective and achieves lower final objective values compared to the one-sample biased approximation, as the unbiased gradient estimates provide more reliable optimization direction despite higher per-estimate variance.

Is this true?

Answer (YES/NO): NO